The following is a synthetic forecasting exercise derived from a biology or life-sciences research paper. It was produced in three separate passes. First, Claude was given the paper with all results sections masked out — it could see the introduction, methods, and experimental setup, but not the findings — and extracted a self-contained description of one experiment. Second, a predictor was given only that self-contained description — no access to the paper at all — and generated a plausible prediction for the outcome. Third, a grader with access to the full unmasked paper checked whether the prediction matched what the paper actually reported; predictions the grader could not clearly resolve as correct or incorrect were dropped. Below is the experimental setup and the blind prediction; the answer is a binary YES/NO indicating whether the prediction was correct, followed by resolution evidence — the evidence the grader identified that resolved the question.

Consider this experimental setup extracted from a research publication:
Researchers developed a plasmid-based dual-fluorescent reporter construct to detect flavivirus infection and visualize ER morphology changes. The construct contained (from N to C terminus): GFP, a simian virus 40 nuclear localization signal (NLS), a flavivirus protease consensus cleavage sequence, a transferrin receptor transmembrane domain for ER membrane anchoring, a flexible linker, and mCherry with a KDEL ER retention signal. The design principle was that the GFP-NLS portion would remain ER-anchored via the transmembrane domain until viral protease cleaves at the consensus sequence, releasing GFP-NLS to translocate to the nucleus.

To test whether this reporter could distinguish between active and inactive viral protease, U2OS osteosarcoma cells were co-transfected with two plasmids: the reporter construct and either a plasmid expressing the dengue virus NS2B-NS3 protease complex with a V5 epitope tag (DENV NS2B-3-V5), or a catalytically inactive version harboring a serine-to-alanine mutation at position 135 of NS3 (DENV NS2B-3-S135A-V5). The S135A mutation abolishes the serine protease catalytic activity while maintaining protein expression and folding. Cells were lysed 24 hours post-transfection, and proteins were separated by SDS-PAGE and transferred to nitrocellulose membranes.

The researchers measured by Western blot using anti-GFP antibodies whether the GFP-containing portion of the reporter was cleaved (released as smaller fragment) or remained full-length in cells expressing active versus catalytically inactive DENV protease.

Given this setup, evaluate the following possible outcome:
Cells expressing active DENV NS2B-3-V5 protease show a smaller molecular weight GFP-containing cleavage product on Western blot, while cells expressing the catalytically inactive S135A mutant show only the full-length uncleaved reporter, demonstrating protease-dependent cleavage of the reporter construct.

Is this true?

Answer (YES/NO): YES